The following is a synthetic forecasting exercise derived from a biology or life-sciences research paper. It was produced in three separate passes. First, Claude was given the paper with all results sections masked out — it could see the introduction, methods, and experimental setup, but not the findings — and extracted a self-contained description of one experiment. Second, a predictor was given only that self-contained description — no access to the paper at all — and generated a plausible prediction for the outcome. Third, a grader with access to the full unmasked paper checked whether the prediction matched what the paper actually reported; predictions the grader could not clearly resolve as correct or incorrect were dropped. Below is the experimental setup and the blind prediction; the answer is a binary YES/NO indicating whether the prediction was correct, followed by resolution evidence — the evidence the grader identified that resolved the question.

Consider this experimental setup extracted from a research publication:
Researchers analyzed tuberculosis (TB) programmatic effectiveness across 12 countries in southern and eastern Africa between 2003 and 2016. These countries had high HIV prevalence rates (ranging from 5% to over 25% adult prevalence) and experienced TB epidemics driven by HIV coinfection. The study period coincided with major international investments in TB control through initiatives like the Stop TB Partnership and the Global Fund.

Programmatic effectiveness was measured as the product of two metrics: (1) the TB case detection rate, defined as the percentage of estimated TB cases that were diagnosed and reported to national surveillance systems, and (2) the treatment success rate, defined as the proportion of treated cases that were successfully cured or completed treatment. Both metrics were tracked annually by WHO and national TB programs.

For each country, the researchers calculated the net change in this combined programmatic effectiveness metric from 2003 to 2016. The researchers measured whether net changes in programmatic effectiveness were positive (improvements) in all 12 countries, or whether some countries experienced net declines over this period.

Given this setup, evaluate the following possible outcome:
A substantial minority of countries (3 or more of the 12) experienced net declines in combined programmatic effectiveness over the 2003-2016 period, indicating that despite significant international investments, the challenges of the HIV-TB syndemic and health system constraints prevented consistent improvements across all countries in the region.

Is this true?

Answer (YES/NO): YES